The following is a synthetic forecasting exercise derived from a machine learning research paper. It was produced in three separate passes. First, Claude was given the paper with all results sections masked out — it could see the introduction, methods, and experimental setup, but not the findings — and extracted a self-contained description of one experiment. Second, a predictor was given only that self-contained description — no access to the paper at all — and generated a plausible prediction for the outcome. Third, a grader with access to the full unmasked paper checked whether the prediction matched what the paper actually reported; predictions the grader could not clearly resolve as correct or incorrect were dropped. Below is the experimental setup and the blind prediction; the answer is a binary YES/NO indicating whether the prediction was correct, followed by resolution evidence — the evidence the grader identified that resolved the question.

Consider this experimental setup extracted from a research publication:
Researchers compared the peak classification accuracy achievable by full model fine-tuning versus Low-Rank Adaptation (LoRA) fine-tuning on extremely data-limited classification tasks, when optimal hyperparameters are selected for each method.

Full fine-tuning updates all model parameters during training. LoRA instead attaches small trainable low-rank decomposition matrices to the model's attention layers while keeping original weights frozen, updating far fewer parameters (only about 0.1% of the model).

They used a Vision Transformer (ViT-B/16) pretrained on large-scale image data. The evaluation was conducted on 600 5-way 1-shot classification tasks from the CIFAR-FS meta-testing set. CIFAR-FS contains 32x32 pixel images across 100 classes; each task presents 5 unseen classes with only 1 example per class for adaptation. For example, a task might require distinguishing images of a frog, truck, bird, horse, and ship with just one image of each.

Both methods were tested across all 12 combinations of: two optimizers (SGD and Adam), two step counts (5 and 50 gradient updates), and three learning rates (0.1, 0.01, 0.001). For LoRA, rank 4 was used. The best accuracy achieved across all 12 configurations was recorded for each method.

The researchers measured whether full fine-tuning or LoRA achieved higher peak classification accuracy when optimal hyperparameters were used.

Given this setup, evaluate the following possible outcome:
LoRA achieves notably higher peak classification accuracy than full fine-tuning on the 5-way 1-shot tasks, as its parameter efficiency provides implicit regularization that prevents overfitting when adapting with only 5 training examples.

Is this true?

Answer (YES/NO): YES